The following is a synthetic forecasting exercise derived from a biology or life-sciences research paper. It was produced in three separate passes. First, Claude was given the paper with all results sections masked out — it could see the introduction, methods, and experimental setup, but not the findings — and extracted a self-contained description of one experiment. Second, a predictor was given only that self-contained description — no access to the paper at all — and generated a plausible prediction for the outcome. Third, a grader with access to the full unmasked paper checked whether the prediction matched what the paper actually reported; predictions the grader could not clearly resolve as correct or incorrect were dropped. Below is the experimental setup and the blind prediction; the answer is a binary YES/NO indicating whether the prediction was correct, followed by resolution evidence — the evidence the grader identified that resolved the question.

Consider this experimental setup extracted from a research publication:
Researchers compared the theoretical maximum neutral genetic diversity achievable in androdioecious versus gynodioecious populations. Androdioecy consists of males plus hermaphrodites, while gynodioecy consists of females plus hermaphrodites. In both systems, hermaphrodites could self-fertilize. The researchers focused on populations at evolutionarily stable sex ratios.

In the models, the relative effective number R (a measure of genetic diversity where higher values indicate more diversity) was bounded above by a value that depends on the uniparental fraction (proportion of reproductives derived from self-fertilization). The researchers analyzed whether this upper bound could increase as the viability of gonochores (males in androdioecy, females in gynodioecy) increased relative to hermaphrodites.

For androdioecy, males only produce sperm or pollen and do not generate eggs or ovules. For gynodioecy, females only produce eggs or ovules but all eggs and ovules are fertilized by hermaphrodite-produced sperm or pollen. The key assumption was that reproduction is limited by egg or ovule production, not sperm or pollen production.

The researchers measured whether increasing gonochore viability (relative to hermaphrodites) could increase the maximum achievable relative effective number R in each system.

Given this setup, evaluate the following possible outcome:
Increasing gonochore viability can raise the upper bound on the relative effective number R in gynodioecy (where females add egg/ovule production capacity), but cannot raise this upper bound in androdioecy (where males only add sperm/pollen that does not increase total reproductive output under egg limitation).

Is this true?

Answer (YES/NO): YES